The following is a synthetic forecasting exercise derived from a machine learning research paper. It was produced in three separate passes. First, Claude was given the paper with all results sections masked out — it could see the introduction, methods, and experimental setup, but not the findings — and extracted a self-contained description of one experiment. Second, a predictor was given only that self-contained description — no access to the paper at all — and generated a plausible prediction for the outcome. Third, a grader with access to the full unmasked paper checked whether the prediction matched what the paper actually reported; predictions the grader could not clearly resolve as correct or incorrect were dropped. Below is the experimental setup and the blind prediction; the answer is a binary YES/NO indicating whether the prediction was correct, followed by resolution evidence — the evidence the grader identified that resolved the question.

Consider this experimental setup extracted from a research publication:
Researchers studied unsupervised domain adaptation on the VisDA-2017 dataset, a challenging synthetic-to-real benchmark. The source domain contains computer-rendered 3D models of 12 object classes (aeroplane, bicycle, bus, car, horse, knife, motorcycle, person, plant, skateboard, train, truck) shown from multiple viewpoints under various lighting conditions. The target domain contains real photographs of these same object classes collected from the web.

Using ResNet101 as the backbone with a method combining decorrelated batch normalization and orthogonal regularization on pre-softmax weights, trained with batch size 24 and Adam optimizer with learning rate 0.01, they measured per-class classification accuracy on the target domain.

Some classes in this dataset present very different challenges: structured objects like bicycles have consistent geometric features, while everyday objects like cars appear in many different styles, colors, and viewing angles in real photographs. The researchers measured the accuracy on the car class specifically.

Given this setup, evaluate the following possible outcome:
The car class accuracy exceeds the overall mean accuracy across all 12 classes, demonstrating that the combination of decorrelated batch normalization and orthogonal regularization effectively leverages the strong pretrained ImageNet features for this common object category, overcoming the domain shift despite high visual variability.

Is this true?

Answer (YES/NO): YES